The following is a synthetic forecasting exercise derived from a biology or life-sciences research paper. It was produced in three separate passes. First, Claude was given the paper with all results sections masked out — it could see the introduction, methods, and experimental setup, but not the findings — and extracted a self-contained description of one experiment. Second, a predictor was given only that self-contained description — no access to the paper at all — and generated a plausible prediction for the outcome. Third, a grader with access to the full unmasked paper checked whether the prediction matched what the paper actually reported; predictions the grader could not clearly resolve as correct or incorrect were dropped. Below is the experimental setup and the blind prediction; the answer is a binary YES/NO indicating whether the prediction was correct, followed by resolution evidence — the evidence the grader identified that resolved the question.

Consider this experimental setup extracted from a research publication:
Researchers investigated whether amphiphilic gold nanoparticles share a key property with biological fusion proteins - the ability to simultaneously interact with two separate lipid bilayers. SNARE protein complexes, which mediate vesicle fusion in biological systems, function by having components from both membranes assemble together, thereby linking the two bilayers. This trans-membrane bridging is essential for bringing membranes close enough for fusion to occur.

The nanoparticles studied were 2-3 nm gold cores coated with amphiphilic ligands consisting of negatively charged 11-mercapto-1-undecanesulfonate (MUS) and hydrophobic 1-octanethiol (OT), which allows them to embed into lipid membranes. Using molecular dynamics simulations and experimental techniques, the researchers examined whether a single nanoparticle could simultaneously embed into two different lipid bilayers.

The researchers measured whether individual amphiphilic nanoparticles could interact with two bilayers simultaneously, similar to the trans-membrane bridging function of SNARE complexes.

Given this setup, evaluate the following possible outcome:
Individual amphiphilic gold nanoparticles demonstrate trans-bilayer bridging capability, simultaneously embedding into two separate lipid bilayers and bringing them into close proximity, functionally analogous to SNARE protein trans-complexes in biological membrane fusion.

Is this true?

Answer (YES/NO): YES